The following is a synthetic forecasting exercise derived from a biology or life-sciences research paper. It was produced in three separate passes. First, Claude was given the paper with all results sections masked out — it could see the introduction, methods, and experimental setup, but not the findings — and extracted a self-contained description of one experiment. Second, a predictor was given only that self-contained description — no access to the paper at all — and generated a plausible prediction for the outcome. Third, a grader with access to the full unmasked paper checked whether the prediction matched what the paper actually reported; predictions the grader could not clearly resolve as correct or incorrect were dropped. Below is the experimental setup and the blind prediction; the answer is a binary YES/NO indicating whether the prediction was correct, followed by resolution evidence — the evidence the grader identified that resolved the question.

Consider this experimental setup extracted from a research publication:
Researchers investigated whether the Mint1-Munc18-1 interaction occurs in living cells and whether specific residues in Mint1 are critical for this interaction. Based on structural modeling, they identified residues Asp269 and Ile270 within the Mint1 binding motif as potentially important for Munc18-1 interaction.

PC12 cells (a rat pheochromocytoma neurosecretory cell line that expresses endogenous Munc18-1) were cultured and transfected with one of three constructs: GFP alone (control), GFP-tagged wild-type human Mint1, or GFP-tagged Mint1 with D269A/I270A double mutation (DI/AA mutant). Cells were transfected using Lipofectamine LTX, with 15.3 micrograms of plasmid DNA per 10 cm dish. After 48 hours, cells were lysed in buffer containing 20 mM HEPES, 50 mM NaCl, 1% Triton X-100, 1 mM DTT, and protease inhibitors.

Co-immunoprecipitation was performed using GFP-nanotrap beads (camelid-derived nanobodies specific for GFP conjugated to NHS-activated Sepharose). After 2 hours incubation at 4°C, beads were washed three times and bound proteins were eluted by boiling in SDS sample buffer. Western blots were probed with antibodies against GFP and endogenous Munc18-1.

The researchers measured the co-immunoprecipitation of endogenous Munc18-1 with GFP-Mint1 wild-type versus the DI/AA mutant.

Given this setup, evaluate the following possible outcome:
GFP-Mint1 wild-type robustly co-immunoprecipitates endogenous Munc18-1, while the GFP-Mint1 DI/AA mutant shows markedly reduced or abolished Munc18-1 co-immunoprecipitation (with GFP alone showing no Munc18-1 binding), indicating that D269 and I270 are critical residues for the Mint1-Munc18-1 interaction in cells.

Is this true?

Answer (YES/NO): YES